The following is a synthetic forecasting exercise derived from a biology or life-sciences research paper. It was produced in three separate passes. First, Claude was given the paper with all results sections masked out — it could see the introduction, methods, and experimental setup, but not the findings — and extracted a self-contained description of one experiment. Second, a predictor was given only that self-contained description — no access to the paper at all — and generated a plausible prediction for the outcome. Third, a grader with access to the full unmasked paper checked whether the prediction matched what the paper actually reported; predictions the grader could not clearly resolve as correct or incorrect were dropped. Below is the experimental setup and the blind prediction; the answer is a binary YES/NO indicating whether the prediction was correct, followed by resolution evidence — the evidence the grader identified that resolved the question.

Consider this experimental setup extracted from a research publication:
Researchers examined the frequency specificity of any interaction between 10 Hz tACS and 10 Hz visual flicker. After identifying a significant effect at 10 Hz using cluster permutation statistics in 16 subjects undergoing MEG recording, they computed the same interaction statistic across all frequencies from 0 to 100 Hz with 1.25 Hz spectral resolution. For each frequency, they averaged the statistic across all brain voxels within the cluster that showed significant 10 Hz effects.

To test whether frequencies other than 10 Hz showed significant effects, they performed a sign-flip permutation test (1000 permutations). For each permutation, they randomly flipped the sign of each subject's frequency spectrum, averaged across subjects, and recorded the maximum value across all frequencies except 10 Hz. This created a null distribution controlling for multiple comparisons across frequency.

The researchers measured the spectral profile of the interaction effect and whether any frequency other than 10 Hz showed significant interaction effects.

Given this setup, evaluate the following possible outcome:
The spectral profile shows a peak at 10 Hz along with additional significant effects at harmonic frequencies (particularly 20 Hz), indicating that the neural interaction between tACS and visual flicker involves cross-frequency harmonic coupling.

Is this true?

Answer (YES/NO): NO